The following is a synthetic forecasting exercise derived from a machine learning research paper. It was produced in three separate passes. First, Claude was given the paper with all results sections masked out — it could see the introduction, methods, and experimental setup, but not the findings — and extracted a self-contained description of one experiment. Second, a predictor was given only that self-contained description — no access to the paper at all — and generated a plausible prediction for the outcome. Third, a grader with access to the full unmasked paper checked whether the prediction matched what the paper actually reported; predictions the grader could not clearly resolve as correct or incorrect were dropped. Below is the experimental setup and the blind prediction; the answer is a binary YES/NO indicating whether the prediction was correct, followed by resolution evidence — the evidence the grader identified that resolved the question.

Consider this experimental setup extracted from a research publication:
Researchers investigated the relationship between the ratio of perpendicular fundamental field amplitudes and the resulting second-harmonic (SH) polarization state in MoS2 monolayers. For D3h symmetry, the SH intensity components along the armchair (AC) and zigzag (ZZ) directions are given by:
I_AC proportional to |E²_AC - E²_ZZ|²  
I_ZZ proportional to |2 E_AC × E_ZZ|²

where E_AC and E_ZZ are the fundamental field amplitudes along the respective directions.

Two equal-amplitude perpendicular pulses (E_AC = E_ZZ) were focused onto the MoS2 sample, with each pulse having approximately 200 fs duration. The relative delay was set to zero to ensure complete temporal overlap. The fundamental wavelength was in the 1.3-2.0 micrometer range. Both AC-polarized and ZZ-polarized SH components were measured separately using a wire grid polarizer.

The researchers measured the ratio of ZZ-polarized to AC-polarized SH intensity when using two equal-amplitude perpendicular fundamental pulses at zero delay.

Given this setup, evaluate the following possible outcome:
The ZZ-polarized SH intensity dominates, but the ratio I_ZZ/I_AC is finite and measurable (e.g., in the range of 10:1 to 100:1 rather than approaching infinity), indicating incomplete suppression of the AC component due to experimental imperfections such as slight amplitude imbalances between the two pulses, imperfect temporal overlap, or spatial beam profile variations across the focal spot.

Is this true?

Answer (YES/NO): NO